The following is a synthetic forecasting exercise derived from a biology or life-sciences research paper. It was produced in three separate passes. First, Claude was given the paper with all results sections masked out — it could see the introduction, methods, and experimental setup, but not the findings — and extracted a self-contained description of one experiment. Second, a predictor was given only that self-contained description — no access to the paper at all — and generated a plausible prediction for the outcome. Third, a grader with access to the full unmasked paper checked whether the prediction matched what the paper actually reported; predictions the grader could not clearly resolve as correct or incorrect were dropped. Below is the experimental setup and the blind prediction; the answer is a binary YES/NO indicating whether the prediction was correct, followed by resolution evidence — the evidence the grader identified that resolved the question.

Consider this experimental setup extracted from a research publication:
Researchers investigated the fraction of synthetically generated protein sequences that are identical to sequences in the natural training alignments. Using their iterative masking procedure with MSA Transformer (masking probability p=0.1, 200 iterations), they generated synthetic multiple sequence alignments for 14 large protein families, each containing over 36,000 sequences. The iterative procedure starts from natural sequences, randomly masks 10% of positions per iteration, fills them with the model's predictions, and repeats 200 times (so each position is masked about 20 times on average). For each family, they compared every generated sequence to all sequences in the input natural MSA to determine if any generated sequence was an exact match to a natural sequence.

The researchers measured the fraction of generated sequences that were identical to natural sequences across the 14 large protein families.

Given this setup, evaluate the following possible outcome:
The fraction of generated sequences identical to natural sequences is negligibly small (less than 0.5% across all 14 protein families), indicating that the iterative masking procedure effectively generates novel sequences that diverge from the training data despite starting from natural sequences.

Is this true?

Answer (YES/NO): NO